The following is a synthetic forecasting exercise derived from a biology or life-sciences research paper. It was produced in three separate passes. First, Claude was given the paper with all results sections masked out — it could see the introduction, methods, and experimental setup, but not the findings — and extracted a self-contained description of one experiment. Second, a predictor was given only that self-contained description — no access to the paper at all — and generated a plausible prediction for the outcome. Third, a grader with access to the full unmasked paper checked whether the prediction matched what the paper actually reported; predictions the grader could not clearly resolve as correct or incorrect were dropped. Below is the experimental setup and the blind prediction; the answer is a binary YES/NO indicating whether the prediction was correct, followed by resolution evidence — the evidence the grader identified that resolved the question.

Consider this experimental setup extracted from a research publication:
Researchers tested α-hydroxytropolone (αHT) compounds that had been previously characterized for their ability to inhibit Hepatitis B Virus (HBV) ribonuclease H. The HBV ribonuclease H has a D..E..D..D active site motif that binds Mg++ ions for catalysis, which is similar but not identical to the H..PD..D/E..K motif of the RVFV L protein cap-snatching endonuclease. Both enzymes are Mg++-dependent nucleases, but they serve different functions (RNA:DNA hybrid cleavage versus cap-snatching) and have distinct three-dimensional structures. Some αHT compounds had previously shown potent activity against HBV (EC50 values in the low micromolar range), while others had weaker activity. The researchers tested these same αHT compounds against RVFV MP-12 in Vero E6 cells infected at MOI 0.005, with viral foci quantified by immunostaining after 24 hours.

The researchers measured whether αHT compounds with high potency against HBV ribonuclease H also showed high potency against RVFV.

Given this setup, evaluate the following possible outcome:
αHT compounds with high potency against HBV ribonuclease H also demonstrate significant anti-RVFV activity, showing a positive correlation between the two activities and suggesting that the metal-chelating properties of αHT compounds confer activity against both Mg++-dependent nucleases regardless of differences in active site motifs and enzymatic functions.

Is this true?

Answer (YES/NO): NO